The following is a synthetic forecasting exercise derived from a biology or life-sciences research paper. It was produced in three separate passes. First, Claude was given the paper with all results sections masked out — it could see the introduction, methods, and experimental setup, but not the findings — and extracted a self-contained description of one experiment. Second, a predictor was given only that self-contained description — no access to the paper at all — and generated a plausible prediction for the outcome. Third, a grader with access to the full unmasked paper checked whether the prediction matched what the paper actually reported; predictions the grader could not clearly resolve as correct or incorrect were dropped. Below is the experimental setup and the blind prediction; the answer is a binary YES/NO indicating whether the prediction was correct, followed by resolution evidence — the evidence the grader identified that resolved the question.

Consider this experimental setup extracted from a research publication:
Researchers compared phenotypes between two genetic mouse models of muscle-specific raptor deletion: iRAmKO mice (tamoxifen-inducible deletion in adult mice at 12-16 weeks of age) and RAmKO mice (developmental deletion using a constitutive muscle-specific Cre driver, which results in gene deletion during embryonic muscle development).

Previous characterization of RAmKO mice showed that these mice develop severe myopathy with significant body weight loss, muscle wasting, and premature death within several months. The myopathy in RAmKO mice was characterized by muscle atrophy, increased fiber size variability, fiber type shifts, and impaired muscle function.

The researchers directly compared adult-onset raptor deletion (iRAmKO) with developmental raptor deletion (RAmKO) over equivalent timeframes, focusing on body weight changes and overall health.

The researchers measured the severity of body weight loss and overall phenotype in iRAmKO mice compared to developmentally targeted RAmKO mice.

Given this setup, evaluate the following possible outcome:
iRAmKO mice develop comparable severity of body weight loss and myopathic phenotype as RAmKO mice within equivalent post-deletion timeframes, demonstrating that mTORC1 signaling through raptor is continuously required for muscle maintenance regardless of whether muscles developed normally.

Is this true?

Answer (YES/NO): NO